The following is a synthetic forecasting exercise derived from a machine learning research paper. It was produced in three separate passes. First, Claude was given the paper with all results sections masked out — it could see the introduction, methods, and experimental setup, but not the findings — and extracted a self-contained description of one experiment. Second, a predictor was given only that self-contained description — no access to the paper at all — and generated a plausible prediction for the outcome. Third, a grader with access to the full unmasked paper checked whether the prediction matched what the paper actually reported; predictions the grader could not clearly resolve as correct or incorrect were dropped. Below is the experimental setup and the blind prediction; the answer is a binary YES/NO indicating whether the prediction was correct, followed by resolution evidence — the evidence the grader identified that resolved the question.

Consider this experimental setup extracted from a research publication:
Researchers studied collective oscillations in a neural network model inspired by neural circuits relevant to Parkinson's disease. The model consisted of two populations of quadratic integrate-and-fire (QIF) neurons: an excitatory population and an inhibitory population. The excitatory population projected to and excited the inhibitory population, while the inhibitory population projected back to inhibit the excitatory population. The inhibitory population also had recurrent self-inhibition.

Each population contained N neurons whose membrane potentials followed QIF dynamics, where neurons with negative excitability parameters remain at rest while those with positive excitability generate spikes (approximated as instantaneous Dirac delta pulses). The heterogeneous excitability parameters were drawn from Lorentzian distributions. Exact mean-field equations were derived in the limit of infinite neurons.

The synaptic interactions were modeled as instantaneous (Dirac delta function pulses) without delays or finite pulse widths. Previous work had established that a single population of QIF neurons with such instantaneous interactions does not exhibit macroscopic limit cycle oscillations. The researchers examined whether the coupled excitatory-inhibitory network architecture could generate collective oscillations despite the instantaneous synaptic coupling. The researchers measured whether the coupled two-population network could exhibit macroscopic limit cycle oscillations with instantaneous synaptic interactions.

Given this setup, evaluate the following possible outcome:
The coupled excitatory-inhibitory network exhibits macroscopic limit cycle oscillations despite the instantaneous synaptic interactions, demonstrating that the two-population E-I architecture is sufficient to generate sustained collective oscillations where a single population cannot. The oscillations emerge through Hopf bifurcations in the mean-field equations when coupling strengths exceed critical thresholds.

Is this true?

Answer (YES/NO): YES